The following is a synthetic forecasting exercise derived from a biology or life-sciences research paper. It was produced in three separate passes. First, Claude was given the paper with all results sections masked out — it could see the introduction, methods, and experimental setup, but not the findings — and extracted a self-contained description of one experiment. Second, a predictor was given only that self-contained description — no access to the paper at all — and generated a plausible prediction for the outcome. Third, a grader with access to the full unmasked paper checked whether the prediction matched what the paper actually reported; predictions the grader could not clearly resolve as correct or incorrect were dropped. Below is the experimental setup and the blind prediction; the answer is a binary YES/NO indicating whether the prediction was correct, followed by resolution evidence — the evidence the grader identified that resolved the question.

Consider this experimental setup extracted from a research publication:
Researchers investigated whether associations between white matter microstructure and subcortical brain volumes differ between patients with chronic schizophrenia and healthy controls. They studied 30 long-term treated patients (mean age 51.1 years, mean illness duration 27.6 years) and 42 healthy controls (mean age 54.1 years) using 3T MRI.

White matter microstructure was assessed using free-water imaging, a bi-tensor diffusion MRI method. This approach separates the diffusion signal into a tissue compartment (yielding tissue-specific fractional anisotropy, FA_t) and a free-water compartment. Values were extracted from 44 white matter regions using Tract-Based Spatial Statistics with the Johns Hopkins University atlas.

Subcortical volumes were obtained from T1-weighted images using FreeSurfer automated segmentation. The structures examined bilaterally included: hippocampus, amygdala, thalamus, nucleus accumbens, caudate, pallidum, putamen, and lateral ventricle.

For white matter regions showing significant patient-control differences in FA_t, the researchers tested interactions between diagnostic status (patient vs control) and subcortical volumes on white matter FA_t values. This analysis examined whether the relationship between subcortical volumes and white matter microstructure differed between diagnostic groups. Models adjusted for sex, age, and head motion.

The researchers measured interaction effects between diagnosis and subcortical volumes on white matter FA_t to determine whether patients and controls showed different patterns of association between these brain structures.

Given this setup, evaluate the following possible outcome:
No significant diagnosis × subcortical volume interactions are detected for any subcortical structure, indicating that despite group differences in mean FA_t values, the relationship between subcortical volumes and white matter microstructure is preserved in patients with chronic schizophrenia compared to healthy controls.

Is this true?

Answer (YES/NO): NO